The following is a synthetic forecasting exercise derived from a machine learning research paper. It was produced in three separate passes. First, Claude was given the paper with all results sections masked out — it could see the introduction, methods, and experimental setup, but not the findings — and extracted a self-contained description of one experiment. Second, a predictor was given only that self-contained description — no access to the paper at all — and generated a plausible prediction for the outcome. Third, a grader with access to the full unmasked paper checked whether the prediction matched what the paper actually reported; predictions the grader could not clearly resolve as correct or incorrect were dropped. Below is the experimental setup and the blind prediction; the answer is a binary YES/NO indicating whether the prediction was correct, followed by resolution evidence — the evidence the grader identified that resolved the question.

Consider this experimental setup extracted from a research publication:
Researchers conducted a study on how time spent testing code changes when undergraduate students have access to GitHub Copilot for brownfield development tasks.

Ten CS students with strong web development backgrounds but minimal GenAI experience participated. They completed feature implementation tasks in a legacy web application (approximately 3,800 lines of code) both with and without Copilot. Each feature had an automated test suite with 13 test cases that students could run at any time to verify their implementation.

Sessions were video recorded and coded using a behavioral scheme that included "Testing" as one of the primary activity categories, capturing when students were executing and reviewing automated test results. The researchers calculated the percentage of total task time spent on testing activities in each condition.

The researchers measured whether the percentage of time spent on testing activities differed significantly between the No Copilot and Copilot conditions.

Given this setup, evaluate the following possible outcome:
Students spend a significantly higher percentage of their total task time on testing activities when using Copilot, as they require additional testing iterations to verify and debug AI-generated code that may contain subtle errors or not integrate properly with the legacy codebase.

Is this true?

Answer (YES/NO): NO